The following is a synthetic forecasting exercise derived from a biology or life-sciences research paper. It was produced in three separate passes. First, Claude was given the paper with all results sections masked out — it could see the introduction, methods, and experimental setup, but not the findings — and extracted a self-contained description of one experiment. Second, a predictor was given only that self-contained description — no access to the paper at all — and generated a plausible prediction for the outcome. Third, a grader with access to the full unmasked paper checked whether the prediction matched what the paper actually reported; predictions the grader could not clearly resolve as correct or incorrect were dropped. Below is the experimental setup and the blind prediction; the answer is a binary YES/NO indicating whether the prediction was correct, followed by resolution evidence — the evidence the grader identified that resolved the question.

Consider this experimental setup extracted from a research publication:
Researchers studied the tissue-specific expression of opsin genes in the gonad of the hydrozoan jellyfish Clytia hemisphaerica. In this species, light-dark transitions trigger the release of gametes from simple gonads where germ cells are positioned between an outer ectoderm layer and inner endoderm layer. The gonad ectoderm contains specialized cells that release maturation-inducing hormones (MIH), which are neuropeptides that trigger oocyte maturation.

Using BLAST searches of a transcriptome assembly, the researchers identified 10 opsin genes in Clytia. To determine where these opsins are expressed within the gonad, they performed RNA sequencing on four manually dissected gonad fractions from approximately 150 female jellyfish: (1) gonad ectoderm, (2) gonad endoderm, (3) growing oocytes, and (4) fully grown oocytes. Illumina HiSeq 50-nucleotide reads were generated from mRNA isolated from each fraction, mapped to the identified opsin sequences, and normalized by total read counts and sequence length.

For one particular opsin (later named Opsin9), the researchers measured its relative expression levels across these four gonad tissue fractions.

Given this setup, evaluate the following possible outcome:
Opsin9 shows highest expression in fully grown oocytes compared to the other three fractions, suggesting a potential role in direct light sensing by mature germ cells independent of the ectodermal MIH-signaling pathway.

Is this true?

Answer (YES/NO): NO